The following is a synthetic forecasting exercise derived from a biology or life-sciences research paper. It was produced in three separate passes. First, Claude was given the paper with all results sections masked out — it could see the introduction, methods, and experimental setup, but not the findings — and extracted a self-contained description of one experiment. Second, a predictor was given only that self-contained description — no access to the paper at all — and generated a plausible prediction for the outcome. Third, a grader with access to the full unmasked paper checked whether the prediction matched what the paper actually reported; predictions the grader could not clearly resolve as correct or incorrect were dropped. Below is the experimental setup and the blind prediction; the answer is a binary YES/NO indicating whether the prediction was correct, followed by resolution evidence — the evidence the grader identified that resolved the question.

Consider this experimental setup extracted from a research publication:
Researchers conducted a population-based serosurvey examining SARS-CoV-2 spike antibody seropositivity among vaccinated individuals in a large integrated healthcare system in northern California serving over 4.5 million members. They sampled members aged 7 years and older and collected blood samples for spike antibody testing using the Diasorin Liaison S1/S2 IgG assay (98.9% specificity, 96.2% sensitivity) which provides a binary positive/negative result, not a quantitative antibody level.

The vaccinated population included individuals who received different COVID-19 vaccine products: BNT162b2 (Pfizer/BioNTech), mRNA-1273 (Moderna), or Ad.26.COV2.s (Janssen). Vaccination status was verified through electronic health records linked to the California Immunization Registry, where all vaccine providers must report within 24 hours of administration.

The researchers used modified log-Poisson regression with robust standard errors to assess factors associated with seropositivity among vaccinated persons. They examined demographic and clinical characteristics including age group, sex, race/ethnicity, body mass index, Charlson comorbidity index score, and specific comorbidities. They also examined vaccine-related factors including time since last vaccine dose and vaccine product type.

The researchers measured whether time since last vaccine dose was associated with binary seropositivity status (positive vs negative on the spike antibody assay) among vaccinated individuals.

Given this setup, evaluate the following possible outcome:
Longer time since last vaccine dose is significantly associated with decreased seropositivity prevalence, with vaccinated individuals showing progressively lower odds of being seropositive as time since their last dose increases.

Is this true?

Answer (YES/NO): NO